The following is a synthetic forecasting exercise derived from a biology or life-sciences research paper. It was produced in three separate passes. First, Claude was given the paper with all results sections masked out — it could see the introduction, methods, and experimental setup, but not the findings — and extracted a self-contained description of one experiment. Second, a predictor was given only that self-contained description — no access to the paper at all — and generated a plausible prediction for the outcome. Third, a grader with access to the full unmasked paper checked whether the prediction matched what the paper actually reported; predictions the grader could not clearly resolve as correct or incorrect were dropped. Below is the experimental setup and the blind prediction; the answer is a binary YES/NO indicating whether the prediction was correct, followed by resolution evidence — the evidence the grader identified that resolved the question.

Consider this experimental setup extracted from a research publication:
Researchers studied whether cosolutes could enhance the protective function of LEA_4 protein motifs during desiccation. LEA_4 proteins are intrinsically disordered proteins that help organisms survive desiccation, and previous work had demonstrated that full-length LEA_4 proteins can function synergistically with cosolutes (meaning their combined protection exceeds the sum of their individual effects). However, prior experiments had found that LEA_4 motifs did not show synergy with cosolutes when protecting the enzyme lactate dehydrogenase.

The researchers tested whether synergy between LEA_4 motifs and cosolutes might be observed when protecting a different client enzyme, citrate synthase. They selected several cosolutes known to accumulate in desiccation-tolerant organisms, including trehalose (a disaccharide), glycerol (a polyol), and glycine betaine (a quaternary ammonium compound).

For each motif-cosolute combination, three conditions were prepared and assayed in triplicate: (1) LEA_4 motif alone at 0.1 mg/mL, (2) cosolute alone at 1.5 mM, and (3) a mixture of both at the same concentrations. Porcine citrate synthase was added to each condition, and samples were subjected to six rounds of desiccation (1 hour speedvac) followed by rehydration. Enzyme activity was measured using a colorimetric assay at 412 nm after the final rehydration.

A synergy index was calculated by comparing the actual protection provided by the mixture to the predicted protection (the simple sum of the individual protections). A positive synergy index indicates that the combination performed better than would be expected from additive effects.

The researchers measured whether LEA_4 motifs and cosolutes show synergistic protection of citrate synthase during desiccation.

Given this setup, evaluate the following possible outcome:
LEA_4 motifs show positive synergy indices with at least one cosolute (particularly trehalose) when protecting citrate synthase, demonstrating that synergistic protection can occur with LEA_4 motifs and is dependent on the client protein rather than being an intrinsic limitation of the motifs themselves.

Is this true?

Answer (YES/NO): YES